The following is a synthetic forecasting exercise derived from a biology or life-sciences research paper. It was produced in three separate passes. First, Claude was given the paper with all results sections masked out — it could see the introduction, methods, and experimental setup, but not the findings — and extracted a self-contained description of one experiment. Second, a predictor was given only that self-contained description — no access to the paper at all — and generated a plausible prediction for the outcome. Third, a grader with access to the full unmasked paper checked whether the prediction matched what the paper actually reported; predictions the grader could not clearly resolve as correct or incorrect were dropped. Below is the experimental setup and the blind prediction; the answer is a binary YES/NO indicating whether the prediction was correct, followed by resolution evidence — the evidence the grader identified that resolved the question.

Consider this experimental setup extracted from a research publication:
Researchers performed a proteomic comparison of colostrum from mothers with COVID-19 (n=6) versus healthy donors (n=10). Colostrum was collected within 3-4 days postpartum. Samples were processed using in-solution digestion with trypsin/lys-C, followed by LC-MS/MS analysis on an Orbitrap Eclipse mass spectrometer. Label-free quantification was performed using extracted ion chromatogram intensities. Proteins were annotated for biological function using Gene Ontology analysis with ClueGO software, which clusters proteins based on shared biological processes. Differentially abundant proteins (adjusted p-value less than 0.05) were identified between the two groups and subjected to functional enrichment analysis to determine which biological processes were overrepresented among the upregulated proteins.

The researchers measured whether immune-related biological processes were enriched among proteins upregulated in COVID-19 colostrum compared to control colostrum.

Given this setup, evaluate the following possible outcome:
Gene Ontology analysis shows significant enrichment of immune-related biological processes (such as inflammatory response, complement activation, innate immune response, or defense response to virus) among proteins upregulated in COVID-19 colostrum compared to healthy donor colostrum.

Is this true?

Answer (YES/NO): YES